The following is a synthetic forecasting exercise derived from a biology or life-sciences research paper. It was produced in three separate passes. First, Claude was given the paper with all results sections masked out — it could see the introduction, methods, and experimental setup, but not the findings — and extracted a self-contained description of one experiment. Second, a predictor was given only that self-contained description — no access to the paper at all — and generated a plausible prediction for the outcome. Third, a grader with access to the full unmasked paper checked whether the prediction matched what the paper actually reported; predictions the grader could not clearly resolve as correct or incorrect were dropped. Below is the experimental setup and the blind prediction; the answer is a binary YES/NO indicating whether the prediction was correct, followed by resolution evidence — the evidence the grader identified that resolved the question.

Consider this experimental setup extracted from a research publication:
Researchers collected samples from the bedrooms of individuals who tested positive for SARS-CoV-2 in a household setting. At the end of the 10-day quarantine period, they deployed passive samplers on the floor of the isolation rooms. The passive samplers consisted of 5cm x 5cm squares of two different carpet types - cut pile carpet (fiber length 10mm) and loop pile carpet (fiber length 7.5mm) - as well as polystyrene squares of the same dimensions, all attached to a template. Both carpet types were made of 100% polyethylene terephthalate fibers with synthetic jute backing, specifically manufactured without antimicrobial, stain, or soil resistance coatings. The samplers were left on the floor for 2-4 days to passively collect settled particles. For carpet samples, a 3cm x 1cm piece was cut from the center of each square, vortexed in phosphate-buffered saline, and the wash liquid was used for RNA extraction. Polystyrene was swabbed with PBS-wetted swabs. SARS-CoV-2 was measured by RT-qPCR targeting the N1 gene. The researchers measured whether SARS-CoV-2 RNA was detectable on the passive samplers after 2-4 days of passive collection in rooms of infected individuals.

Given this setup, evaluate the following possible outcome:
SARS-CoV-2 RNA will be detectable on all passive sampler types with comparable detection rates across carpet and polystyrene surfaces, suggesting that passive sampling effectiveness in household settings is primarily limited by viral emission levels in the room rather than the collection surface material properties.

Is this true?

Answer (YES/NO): NO